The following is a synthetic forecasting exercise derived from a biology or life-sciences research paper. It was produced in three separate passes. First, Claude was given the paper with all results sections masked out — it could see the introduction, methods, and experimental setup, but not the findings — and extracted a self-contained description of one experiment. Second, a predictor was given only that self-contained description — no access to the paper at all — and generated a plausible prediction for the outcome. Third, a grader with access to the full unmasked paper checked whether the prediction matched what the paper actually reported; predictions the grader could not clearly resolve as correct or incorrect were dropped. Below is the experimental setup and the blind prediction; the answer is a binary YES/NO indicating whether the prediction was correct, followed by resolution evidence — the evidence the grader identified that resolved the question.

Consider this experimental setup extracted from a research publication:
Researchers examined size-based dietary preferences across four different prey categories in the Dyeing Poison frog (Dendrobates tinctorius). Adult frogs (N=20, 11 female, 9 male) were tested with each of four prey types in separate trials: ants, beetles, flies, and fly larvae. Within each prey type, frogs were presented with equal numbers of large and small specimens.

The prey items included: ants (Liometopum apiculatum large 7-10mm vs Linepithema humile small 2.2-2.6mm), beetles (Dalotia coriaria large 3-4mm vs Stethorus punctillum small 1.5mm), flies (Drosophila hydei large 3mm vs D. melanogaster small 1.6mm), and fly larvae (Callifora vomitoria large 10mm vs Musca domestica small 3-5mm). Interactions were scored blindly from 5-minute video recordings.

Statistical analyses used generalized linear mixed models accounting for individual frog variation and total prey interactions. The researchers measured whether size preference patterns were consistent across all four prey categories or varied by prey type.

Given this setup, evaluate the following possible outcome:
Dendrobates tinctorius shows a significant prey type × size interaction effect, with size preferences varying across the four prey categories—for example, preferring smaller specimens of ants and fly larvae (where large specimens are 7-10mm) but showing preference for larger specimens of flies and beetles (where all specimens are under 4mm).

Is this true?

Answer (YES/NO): NO